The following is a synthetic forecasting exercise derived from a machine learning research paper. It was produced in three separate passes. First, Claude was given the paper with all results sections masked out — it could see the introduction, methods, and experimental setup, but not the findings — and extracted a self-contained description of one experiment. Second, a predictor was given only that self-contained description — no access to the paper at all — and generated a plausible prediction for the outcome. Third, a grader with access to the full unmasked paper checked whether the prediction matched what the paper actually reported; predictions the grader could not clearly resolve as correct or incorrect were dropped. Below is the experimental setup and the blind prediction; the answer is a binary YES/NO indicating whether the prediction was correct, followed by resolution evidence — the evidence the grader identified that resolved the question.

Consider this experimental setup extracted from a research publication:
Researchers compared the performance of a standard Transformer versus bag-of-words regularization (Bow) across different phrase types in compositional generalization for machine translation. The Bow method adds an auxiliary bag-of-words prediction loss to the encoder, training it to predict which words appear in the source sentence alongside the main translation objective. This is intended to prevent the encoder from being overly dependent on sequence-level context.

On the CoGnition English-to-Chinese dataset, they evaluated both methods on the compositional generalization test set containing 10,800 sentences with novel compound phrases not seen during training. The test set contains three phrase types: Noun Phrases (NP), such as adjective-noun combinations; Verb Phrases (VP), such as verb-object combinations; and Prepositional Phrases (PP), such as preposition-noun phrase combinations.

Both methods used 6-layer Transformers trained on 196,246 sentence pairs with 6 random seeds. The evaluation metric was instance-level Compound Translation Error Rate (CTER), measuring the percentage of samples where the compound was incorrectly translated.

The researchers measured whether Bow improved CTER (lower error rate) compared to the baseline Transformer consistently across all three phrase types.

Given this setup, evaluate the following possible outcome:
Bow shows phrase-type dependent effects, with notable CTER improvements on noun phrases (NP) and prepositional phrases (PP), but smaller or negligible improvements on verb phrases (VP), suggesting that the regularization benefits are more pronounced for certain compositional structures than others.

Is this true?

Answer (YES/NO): NO